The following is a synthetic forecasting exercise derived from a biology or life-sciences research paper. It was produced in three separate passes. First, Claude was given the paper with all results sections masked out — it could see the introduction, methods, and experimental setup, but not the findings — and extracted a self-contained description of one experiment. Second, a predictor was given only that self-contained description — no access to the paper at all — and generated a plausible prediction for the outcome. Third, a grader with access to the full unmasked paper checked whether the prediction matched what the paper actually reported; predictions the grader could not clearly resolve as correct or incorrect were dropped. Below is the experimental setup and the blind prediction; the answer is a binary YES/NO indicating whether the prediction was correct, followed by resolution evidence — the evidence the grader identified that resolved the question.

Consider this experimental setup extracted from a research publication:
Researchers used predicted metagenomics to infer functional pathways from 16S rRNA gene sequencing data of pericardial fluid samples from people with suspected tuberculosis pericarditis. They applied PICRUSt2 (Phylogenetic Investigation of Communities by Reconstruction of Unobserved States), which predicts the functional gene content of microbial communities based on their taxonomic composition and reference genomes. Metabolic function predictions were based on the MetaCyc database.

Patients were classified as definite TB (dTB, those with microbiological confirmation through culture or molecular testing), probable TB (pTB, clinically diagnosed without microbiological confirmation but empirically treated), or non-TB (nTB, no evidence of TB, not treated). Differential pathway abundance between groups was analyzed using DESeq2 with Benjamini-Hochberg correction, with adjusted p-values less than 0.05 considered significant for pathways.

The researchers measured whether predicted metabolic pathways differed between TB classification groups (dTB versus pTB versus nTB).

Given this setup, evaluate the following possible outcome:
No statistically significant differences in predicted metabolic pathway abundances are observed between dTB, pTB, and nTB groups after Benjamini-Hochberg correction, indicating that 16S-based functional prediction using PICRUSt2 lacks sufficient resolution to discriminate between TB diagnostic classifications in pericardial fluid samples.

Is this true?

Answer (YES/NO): NO